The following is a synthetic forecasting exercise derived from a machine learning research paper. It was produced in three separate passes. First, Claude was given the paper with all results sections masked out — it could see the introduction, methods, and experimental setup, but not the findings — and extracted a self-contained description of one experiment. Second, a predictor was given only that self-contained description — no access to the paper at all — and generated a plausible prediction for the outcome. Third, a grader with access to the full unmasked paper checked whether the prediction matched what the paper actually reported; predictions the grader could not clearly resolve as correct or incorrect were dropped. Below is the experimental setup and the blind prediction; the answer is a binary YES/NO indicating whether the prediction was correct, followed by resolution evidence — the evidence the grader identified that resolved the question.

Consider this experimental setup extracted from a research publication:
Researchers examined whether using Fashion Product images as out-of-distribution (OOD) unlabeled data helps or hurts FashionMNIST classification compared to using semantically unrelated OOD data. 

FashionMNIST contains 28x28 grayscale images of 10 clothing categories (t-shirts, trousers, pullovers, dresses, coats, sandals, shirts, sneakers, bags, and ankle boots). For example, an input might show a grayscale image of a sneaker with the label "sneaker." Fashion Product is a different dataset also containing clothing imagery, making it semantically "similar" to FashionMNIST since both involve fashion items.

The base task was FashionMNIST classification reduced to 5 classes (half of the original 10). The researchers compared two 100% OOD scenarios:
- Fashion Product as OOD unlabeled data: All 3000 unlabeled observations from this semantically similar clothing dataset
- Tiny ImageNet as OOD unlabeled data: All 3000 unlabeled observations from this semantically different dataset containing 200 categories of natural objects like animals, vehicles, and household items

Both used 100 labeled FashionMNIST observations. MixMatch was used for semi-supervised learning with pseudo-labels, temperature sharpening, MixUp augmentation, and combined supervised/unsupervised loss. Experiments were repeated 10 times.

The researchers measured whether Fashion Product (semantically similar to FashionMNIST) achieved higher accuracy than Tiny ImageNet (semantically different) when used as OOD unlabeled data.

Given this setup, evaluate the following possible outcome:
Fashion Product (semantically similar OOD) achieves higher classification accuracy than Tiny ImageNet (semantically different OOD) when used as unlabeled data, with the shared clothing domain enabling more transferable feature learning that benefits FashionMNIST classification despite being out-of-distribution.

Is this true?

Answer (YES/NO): NO